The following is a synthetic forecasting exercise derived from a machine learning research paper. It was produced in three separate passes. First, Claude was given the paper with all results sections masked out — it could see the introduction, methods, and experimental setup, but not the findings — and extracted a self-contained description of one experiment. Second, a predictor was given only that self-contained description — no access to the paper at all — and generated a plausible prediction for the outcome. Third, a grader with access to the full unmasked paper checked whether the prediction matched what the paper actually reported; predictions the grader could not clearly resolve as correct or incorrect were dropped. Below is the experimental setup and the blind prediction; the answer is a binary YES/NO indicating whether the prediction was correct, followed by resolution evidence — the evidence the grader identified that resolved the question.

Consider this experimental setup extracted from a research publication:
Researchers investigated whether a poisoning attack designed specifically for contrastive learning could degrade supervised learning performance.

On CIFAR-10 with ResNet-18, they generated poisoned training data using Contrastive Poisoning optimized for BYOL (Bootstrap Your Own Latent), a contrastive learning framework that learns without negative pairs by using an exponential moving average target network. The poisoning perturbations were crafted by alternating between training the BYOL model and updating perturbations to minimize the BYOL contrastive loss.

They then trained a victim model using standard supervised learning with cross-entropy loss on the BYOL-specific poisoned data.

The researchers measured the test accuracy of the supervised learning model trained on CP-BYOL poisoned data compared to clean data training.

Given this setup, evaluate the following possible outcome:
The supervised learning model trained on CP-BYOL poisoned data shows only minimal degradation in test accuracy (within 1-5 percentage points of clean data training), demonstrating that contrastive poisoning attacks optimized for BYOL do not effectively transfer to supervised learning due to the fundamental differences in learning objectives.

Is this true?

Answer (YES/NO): YES